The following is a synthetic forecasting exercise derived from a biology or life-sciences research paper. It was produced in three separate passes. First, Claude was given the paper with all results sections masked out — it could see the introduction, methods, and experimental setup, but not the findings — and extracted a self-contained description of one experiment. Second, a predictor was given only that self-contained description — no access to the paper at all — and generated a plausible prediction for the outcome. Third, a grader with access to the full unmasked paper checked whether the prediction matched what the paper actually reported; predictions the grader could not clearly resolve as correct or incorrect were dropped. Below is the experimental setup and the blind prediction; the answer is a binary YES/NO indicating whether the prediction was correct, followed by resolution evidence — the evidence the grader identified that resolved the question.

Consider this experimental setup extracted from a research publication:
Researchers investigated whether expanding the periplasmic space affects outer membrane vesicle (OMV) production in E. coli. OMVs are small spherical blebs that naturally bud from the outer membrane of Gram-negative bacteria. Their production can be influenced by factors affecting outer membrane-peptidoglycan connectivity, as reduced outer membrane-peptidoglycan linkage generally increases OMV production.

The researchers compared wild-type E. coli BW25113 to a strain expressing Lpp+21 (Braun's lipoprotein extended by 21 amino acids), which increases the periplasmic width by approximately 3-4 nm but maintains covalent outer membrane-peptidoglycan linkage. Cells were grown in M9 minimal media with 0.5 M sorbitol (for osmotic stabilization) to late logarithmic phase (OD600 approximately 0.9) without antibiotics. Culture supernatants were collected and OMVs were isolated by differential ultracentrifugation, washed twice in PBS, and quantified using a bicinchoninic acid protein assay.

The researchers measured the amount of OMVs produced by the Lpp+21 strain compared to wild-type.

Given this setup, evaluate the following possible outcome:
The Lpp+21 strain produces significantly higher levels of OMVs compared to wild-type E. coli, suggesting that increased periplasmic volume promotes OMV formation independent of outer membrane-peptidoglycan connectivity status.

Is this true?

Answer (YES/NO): YES